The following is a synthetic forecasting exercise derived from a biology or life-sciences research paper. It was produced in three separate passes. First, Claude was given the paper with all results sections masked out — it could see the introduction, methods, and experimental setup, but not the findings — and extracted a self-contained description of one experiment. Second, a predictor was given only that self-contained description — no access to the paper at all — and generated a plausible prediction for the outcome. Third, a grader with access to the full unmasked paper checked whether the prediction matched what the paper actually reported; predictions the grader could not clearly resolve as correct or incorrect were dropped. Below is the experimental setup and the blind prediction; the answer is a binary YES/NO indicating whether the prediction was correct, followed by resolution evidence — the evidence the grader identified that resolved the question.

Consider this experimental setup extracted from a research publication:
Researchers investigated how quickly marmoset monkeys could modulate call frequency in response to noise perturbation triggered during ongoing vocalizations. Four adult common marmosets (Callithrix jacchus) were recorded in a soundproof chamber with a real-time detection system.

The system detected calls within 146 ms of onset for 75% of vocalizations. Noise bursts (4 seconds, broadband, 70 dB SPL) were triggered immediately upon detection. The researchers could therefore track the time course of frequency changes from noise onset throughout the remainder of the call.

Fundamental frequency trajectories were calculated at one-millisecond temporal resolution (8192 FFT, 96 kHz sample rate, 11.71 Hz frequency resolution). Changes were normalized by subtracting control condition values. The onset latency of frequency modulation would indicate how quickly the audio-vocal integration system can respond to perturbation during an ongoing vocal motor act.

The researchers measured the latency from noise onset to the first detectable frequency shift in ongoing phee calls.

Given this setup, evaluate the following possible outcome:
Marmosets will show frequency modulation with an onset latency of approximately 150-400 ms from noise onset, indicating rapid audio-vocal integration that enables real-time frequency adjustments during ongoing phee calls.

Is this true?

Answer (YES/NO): NO